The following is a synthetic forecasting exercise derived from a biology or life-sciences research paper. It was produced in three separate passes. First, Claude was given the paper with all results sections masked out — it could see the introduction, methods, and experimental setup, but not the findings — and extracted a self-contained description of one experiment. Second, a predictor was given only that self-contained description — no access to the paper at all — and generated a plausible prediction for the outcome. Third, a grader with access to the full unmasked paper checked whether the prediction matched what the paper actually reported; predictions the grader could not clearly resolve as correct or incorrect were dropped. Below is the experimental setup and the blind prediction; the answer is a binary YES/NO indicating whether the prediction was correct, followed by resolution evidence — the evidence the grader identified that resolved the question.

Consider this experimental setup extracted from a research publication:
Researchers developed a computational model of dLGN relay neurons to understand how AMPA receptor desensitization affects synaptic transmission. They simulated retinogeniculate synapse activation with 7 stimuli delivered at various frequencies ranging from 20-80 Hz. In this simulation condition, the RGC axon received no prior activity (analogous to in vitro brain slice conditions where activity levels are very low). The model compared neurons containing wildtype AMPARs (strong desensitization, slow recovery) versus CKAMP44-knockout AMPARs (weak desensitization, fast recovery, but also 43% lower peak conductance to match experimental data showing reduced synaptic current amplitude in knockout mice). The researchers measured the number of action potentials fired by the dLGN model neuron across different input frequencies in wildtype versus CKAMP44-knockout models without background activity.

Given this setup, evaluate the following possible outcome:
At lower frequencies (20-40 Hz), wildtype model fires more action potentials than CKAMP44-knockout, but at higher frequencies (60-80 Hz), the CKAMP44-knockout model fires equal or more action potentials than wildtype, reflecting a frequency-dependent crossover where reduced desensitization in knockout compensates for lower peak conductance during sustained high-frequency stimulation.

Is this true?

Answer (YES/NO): YES